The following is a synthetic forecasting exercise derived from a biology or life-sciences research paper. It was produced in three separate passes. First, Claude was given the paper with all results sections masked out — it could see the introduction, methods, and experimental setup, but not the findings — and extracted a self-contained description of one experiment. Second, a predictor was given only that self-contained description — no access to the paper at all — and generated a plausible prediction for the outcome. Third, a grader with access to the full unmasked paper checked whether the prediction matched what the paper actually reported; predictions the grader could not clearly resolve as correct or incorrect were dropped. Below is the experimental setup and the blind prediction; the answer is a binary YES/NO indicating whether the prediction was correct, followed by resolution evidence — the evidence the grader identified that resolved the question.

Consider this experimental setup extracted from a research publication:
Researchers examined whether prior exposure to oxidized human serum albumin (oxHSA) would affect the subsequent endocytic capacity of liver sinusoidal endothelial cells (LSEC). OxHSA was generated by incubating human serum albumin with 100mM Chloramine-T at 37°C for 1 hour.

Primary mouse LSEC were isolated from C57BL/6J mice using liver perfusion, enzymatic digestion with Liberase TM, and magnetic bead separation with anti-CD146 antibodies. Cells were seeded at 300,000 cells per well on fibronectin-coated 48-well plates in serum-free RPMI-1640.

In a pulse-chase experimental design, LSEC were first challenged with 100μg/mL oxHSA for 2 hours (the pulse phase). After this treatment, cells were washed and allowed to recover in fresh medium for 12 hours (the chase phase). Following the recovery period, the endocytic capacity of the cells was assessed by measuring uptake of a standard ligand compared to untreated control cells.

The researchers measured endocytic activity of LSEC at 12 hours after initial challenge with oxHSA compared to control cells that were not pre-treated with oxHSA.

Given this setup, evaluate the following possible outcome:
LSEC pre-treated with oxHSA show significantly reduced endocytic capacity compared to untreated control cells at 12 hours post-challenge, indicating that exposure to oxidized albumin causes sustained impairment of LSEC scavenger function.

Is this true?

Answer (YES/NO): YES